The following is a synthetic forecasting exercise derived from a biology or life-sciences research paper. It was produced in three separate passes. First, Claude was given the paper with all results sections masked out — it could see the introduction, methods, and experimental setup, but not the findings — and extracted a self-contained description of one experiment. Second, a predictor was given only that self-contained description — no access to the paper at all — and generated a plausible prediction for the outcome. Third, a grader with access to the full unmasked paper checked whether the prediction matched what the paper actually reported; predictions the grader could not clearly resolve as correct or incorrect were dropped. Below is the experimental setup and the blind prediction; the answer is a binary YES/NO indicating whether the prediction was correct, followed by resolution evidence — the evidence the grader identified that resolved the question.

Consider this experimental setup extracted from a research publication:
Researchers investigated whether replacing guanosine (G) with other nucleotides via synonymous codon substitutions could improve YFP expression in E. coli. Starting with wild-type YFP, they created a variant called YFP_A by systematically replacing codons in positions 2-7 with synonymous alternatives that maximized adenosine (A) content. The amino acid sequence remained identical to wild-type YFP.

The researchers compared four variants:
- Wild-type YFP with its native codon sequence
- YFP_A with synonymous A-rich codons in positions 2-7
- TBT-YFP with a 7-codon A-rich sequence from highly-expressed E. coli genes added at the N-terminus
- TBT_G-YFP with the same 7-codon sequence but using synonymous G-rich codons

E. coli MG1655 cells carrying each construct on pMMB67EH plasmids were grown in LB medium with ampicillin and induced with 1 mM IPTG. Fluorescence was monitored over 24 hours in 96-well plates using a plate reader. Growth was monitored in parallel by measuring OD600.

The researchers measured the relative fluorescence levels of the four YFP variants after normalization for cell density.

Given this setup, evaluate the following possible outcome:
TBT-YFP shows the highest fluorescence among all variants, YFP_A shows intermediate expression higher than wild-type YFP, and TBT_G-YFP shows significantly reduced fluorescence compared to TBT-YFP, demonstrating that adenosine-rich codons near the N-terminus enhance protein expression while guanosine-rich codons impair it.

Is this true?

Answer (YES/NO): YES